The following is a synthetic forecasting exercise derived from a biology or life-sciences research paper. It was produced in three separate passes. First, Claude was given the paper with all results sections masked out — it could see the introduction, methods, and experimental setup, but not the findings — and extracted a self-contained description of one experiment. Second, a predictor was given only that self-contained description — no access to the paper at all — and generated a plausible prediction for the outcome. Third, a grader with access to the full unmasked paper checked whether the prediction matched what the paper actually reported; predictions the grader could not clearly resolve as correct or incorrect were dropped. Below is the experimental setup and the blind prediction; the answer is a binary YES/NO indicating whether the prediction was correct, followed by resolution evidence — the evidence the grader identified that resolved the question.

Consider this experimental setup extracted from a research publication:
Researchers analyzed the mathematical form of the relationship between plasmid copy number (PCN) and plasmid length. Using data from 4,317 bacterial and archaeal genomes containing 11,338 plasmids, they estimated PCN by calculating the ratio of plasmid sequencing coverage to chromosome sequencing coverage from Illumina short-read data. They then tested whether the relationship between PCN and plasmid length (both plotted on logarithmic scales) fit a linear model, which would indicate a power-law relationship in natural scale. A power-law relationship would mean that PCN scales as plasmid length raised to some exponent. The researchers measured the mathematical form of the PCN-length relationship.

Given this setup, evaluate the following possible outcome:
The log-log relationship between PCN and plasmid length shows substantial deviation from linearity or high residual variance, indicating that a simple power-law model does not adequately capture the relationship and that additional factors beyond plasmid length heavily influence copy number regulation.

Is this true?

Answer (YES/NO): NO